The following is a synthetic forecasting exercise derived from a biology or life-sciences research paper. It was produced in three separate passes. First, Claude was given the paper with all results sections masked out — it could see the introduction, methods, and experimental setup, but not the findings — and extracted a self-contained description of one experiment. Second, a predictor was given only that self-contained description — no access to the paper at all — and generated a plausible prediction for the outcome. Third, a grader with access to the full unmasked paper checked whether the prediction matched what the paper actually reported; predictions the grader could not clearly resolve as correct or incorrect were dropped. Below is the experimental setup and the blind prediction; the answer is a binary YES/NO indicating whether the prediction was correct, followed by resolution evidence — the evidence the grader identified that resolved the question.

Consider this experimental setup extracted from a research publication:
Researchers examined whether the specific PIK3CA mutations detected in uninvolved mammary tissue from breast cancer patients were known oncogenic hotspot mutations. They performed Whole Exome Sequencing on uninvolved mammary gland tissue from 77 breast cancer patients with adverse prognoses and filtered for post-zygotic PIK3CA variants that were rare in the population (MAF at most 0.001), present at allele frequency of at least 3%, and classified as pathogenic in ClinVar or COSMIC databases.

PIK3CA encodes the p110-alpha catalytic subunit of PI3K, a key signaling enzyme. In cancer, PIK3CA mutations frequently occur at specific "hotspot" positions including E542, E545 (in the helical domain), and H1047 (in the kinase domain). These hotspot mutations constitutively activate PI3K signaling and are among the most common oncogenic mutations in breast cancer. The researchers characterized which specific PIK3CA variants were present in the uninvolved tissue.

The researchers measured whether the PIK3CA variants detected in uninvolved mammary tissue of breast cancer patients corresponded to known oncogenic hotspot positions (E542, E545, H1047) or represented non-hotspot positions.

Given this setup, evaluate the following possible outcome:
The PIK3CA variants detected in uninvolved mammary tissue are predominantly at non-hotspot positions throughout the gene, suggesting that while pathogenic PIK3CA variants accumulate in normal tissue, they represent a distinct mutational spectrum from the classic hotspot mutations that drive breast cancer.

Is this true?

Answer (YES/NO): NO